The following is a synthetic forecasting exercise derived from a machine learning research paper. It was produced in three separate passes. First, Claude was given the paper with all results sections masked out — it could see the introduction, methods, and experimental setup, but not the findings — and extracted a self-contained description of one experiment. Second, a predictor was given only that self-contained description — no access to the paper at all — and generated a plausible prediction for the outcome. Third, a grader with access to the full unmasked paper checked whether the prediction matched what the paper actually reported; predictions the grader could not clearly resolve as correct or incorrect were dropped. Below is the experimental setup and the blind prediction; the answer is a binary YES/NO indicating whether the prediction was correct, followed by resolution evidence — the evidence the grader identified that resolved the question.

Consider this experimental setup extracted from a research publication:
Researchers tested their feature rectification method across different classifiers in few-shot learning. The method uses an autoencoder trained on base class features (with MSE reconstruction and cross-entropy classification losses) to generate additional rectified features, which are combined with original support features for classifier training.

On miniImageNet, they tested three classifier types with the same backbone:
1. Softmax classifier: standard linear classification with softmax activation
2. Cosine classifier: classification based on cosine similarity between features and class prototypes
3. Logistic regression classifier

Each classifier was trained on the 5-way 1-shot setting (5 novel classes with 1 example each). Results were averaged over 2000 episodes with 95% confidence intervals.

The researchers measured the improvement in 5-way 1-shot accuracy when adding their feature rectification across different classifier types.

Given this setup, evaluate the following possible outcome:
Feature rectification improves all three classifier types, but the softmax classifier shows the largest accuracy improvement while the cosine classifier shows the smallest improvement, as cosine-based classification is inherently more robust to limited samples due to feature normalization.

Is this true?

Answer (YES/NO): NO